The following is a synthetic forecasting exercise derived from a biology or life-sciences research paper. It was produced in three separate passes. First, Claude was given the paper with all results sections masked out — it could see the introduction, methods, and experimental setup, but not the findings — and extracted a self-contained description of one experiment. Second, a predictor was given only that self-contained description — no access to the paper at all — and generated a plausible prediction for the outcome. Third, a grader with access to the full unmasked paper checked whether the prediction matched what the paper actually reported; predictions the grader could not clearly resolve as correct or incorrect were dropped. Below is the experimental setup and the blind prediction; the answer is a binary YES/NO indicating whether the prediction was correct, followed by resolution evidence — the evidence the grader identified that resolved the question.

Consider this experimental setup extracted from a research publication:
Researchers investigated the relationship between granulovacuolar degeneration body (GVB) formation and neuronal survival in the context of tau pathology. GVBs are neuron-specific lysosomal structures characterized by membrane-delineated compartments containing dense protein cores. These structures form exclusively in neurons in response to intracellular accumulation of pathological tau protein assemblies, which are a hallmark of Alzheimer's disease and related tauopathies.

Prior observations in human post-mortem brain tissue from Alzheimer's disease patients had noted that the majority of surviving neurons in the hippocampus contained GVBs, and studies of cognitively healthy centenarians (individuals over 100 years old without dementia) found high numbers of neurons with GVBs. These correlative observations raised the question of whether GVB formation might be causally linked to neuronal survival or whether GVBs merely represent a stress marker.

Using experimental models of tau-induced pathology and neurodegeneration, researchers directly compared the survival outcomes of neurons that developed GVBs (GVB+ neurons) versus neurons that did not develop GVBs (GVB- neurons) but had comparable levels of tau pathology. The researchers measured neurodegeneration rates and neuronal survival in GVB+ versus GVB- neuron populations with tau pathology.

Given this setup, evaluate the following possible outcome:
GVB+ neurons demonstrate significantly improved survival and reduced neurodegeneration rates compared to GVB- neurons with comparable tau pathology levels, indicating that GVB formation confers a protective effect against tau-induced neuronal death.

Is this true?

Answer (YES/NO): YES